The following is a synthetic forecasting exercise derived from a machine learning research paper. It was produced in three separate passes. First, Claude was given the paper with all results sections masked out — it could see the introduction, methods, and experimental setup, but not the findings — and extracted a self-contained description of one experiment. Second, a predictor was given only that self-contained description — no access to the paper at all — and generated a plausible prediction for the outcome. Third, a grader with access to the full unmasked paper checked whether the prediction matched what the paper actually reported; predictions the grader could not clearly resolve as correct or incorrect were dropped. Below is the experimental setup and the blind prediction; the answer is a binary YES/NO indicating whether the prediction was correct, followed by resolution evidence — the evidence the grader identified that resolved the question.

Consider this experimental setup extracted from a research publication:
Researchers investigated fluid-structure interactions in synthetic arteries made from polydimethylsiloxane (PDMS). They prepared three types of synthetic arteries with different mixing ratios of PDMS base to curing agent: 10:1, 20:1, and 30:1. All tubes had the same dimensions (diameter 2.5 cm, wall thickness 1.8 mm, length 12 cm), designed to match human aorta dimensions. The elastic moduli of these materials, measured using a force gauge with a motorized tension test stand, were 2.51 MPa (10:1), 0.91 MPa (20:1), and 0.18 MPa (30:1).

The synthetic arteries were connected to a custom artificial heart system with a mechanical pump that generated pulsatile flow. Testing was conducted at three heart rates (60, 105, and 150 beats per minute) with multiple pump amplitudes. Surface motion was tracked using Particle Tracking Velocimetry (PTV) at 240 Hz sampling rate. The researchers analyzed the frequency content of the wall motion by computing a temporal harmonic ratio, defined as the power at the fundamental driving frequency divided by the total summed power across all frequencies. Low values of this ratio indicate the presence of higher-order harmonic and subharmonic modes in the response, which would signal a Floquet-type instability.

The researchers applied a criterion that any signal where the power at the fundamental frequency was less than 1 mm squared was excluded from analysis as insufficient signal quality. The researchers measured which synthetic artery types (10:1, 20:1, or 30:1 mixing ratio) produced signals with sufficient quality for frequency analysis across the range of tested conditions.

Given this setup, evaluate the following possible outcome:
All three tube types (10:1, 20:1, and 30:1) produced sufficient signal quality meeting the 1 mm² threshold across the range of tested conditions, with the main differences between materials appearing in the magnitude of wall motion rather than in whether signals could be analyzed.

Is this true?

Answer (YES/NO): NO